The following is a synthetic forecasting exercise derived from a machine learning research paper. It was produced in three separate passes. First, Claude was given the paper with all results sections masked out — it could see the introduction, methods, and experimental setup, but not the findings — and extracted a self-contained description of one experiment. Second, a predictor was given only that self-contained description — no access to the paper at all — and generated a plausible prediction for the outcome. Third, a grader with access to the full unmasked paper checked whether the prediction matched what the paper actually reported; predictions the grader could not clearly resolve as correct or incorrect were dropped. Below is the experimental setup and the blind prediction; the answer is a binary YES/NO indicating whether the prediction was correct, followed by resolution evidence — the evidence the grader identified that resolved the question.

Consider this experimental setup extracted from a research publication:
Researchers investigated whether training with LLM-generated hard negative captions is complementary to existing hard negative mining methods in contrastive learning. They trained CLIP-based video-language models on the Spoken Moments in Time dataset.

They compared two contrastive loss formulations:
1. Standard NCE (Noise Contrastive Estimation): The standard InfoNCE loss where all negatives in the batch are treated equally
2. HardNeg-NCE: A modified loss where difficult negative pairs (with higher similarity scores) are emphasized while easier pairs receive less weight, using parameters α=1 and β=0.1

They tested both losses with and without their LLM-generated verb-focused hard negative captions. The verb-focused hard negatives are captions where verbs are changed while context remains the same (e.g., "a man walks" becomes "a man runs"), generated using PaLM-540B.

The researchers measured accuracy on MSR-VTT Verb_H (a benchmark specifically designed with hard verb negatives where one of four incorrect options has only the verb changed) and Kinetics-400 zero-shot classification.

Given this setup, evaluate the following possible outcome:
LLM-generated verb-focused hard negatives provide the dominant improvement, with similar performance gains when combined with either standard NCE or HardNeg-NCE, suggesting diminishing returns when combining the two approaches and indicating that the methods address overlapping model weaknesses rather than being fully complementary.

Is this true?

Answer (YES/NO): NO